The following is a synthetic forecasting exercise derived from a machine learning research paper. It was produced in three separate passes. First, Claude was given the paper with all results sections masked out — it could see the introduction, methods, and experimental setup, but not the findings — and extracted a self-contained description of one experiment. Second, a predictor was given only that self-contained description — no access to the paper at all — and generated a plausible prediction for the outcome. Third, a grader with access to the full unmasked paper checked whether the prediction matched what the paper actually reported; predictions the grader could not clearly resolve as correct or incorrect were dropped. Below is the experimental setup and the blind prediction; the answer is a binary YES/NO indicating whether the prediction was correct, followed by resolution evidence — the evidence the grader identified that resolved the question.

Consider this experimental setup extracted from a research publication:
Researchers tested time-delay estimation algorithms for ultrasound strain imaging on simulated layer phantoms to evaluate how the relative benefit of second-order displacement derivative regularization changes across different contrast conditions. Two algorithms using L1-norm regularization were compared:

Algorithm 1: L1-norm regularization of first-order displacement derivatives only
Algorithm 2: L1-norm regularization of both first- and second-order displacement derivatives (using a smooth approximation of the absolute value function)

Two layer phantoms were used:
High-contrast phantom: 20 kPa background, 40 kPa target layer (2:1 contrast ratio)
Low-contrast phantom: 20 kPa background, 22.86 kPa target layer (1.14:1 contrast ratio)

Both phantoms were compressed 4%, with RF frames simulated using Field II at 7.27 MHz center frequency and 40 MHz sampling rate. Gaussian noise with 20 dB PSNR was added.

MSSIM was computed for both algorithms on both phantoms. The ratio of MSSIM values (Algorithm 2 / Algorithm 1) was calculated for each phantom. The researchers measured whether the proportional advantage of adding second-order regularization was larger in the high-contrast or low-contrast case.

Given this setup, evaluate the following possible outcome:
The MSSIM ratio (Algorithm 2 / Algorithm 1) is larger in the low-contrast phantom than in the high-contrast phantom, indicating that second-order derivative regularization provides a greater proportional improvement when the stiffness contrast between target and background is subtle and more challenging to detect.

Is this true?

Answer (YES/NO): YES